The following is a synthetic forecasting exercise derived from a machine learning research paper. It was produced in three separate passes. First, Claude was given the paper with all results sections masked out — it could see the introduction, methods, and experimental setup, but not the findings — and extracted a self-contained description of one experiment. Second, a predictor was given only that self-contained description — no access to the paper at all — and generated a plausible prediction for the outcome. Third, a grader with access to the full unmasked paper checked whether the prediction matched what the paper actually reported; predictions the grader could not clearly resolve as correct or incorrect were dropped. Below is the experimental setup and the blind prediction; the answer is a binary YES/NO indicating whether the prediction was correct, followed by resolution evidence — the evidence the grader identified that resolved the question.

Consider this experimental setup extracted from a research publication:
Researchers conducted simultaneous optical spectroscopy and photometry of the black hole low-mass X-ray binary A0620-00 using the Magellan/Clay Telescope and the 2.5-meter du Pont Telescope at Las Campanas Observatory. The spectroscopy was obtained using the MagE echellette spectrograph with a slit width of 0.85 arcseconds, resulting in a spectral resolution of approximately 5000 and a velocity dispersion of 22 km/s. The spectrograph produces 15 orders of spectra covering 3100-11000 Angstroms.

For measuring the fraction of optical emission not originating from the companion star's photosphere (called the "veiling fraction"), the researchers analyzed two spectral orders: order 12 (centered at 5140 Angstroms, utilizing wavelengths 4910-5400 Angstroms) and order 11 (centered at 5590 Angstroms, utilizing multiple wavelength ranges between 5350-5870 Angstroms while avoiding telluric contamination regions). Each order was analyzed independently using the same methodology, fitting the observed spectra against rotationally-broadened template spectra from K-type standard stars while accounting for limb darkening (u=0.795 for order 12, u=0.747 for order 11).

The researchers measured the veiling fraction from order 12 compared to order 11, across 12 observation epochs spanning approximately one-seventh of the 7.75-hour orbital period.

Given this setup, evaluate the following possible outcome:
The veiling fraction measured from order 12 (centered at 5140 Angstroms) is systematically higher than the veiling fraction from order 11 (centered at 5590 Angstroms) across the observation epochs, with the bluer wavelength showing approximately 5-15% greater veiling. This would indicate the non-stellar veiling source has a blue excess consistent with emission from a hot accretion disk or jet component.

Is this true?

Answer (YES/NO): NO